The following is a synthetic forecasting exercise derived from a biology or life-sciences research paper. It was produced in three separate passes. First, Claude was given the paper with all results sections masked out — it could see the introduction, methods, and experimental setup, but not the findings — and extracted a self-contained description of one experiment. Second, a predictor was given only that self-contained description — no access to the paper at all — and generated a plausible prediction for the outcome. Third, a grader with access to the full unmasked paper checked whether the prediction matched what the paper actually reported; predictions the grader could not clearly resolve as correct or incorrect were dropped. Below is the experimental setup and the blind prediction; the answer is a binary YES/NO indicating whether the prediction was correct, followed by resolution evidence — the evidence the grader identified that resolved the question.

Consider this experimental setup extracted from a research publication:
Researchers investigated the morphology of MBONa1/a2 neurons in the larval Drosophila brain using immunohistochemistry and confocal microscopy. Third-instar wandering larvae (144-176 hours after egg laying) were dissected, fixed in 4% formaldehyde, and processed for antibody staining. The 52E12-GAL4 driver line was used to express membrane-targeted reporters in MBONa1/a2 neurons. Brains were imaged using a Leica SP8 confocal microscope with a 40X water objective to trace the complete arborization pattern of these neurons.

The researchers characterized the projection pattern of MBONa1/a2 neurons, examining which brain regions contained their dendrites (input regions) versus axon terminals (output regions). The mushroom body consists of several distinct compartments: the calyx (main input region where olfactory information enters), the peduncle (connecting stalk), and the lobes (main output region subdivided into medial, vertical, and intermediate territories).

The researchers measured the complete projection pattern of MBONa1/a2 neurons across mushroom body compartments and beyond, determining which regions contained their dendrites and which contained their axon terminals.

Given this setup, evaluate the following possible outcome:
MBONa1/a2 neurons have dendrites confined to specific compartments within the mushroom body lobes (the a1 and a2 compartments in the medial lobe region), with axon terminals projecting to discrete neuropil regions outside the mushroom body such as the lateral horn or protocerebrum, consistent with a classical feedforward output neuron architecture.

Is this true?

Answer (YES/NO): NO